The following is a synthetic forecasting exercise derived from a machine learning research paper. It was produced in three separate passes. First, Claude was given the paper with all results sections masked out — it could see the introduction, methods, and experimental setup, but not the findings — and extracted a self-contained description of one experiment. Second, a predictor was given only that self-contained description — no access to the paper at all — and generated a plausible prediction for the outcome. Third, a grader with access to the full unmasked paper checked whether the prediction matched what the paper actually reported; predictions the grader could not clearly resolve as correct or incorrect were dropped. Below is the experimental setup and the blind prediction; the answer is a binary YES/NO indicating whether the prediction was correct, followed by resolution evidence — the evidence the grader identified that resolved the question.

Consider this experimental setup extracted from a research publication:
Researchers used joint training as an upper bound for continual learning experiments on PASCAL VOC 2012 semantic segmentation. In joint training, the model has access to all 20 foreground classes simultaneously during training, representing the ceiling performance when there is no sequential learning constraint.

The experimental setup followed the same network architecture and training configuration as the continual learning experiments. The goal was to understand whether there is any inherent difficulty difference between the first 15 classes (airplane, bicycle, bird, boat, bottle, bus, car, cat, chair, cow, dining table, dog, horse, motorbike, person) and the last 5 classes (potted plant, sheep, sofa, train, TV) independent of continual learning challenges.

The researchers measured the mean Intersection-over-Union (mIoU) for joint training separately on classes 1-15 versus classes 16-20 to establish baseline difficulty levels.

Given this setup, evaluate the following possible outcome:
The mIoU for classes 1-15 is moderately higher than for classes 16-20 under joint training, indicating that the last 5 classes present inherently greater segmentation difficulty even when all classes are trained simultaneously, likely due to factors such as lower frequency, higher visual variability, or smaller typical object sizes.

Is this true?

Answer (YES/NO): YES